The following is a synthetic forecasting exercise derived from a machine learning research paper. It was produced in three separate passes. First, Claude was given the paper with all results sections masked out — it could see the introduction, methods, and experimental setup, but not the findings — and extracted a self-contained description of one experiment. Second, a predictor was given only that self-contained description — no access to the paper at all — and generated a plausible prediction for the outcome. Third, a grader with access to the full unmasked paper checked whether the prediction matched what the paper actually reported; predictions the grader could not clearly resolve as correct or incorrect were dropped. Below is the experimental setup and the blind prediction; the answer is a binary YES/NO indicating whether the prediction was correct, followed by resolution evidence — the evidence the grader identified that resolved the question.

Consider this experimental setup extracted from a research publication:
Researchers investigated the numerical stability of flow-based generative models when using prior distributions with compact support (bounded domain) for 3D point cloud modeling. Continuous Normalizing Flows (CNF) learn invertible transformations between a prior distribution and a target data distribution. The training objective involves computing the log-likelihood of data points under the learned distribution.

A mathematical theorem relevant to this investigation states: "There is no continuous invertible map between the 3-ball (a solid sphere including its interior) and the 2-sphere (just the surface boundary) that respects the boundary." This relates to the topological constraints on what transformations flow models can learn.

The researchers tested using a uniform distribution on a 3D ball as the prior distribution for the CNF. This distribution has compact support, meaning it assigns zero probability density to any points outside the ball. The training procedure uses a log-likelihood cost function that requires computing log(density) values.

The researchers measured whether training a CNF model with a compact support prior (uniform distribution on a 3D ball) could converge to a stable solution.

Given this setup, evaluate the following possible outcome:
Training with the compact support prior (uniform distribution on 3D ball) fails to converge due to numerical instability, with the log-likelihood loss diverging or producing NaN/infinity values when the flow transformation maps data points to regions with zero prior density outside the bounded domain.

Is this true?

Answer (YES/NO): YES